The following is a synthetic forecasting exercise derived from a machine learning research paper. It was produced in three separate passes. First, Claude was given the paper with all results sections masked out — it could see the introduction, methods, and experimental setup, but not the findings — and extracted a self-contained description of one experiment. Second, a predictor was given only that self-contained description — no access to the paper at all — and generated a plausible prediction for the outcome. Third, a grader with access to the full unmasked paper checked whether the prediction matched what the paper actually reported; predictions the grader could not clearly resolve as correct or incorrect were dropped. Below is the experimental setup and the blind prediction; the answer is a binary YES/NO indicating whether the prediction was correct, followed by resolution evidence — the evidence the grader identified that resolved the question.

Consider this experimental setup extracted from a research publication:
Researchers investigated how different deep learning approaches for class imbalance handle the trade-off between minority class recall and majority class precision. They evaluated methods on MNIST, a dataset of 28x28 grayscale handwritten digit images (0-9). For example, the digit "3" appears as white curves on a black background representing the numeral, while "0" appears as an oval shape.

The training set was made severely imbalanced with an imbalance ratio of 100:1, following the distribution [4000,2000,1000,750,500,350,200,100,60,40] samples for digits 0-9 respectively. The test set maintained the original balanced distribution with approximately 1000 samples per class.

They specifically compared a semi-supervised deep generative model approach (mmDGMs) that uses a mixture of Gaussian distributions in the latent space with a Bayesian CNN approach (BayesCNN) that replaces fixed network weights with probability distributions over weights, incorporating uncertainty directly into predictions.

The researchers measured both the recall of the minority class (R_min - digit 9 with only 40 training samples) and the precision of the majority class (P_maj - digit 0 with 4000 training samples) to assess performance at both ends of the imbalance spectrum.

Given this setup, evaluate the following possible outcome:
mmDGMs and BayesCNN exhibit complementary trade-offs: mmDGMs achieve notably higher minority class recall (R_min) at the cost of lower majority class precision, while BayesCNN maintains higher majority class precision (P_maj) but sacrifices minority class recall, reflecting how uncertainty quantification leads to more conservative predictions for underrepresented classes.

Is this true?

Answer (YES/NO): NO